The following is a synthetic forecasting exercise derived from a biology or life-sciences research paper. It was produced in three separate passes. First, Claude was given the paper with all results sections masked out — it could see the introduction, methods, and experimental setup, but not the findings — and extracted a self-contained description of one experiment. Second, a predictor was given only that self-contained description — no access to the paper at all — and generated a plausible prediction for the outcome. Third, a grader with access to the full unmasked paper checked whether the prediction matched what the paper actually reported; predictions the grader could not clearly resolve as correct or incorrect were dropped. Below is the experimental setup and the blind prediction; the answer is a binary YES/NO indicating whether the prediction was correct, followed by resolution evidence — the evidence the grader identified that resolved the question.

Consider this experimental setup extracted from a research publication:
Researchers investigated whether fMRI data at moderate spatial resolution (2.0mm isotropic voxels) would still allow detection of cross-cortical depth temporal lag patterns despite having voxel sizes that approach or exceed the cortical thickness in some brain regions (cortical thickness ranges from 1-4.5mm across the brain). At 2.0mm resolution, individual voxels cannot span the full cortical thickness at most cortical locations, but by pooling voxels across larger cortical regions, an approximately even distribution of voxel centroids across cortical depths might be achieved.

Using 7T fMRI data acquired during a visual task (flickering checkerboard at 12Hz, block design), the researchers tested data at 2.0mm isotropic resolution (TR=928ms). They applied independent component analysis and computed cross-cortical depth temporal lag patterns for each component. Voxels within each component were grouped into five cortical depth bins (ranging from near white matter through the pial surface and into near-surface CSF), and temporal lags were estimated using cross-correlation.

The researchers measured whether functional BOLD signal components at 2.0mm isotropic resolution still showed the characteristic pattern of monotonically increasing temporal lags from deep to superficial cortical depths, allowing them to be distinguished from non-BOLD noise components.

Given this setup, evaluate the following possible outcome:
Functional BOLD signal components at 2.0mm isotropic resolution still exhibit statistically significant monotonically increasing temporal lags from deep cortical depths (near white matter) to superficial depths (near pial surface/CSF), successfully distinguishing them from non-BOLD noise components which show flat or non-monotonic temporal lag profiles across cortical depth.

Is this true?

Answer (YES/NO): YES